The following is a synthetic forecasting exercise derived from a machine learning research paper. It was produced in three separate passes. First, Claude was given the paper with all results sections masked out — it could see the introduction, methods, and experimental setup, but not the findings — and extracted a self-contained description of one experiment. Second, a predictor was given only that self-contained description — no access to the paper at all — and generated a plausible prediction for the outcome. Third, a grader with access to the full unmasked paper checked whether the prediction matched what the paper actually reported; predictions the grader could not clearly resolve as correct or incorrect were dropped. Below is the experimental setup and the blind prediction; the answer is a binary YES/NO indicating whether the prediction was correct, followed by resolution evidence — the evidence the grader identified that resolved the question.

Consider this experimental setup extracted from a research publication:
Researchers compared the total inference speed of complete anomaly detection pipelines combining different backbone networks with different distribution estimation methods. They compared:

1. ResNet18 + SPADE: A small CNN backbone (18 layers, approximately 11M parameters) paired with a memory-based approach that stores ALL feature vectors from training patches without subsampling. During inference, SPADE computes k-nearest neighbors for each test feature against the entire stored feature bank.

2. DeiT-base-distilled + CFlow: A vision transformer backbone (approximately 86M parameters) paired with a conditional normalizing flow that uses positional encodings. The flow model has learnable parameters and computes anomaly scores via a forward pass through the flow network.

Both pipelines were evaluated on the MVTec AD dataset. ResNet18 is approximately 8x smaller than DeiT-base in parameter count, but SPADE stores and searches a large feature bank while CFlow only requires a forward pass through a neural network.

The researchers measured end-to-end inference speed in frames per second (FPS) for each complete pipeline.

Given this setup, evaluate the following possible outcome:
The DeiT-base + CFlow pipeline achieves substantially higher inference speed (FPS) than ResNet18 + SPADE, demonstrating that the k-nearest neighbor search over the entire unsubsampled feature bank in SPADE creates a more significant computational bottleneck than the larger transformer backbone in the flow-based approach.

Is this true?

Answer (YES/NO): YES